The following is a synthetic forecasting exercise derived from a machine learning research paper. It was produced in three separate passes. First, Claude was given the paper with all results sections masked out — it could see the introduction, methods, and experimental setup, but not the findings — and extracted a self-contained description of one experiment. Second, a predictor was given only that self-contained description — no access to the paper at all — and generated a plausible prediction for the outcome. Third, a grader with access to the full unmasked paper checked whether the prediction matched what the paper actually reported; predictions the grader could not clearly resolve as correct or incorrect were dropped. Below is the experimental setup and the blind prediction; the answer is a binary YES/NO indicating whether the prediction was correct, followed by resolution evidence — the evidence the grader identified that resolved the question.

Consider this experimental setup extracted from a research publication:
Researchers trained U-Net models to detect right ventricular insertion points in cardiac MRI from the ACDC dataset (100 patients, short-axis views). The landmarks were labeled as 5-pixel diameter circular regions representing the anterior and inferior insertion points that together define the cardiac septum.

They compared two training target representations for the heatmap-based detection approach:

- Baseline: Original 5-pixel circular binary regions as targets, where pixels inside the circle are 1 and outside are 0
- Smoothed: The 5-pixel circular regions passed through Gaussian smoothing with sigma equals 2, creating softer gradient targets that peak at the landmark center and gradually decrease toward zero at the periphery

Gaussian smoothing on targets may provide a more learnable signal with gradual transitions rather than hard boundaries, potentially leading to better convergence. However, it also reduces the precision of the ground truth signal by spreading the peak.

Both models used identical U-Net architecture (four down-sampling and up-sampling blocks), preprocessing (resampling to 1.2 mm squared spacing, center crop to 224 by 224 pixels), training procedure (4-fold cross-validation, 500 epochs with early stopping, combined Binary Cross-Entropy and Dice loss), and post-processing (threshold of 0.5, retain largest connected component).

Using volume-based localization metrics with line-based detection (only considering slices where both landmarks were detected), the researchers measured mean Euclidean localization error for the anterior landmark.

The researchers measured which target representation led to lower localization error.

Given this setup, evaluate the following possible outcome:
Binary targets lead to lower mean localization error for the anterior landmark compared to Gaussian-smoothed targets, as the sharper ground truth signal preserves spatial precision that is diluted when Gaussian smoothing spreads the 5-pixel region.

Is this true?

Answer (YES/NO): YES